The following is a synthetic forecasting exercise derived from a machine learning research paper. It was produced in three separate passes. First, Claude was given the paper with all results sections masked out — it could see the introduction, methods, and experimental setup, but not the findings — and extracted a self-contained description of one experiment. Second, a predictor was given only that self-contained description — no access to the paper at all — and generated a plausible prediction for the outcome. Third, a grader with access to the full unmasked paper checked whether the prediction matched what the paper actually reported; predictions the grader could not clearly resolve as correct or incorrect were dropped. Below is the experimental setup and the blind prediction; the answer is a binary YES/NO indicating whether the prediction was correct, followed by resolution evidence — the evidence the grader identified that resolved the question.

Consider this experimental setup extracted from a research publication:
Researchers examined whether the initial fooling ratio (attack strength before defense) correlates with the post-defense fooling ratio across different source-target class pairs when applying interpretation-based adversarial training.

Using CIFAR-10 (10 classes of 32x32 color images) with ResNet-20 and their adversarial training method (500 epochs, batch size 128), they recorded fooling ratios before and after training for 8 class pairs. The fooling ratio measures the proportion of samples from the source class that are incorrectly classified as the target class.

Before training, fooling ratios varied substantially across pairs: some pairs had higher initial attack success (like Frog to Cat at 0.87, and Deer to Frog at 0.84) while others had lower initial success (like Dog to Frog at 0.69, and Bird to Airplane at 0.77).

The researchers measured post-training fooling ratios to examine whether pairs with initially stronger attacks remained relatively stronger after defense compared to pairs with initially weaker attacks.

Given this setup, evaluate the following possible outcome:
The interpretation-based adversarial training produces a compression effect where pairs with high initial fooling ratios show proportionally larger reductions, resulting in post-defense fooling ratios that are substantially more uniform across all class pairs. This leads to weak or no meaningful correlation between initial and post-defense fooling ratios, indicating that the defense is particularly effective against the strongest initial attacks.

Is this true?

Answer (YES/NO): NO